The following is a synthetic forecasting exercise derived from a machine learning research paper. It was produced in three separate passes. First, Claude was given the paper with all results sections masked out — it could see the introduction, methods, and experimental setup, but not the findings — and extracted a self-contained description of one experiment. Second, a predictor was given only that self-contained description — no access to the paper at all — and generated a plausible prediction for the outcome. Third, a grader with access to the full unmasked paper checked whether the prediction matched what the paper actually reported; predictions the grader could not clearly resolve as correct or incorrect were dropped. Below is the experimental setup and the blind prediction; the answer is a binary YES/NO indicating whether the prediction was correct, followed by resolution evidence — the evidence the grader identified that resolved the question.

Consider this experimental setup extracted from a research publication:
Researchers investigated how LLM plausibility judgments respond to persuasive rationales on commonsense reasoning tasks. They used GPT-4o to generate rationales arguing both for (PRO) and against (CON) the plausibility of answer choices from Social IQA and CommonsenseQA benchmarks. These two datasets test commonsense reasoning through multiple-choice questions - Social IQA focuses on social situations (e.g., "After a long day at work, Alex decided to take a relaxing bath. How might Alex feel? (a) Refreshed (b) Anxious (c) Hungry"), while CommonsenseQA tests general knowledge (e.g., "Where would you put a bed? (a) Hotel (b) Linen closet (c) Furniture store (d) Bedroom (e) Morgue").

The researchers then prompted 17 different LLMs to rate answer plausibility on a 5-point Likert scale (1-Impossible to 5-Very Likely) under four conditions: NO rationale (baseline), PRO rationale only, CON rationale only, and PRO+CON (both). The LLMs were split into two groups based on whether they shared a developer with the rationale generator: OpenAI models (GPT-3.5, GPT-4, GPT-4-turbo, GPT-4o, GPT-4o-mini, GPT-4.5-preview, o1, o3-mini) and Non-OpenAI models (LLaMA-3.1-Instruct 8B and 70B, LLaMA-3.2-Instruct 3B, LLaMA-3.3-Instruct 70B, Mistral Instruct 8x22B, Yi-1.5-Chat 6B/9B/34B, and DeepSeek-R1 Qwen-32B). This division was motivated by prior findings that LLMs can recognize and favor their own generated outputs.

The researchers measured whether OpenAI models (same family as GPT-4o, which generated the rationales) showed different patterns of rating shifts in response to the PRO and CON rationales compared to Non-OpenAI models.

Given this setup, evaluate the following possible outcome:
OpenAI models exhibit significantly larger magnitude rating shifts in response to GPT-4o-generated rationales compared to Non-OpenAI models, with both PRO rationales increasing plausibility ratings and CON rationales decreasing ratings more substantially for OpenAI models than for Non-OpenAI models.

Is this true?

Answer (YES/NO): YES